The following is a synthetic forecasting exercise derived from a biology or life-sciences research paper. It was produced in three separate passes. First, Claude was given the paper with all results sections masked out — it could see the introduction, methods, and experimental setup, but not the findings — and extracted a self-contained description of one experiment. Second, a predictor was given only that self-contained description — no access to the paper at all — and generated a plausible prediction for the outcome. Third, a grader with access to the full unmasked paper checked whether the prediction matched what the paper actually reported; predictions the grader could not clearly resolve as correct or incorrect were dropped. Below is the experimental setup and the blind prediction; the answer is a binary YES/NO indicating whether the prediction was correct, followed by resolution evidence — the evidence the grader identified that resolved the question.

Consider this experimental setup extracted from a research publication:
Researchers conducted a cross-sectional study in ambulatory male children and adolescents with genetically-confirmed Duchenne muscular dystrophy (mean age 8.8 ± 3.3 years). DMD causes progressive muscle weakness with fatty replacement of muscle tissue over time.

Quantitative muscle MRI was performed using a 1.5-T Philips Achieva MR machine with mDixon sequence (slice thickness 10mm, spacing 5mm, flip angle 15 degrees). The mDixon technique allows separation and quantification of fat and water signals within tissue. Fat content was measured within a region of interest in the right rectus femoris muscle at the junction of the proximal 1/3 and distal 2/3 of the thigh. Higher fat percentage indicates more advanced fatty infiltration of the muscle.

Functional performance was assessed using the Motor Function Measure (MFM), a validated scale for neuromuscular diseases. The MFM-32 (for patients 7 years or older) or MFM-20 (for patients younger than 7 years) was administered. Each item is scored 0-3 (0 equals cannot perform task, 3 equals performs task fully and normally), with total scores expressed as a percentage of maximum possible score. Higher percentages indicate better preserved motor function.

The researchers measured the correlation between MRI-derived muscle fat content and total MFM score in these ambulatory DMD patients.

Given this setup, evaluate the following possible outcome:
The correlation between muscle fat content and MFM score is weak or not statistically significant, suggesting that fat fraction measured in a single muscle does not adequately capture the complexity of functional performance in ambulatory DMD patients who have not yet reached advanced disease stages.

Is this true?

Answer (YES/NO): YES